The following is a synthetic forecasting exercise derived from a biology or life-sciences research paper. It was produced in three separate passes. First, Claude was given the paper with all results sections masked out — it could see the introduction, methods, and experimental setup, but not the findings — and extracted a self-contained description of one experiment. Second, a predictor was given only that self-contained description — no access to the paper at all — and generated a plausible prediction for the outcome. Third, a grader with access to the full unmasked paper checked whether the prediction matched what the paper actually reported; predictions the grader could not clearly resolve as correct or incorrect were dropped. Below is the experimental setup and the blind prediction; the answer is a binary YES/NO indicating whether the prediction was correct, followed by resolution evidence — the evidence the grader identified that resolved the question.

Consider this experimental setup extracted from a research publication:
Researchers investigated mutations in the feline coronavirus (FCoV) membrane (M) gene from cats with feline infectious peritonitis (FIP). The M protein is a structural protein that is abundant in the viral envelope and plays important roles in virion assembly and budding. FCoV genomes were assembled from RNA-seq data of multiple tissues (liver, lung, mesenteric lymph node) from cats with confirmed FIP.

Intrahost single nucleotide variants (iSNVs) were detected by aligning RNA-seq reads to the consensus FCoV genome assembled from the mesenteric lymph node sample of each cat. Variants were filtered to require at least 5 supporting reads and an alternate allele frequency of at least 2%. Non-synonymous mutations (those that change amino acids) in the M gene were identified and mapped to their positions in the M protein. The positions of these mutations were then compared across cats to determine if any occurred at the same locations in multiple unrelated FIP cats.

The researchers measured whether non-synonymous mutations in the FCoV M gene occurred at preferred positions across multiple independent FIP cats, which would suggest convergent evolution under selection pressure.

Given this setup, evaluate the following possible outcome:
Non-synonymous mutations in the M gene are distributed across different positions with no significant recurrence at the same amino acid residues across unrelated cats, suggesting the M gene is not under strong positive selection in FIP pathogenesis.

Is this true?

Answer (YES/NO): NO